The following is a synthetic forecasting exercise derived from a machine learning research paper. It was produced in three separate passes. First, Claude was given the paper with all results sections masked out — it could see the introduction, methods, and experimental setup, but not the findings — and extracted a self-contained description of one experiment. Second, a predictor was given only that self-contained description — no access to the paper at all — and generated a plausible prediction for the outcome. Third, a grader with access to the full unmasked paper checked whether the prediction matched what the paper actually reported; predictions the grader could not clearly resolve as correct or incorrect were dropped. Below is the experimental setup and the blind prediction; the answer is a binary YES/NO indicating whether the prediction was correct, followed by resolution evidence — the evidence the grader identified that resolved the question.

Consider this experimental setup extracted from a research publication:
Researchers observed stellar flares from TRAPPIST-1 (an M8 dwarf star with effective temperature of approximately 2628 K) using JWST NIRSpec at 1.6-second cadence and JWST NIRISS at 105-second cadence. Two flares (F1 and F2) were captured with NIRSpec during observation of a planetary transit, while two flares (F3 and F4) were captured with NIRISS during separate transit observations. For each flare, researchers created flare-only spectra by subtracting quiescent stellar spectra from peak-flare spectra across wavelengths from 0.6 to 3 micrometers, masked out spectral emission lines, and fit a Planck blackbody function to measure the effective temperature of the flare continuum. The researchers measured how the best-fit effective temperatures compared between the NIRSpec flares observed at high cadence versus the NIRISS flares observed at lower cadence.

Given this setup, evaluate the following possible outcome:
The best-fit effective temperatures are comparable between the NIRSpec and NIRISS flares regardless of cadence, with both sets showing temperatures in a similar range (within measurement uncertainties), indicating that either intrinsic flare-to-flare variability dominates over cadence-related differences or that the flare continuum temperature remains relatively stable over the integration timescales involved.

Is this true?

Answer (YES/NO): NO